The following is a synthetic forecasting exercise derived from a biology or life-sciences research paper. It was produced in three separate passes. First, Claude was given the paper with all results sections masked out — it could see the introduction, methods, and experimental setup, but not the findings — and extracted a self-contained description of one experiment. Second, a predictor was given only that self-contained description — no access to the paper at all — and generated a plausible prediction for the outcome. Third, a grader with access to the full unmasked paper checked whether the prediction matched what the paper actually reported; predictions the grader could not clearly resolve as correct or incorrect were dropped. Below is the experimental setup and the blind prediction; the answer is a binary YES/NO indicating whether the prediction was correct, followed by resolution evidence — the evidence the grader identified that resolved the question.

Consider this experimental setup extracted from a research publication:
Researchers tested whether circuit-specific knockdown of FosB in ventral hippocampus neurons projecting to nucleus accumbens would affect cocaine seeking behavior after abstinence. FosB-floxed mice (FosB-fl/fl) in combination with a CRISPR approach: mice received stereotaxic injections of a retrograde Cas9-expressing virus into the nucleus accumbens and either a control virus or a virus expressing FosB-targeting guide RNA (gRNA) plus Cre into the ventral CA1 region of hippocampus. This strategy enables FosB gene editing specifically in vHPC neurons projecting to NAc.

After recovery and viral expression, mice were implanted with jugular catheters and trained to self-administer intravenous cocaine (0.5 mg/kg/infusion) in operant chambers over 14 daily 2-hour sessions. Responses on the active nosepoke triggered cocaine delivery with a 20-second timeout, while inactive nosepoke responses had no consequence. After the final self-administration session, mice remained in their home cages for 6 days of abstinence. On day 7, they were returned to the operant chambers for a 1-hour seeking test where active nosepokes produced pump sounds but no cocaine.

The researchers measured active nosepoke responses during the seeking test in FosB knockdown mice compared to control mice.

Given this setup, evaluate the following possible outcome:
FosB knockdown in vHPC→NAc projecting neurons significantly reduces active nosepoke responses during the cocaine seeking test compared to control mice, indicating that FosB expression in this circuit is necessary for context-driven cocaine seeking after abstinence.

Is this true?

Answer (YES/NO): YES